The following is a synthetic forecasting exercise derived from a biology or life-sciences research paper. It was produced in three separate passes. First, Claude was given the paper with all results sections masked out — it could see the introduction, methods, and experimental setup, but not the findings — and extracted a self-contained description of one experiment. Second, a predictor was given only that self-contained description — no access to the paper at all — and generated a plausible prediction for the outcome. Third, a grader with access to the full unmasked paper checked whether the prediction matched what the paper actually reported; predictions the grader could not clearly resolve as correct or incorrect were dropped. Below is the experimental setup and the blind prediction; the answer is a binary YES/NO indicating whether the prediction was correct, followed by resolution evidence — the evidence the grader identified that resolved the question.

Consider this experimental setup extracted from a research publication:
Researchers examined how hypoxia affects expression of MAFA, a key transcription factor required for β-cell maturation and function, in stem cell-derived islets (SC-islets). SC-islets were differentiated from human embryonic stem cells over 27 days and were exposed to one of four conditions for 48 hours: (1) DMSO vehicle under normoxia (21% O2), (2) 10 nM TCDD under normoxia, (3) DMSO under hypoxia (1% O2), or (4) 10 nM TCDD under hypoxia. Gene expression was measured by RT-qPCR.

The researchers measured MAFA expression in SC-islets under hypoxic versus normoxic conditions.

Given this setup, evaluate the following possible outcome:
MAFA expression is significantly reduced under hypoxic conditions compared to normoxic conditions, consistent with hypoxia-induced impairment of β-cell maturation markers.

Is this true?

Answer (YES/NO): YES